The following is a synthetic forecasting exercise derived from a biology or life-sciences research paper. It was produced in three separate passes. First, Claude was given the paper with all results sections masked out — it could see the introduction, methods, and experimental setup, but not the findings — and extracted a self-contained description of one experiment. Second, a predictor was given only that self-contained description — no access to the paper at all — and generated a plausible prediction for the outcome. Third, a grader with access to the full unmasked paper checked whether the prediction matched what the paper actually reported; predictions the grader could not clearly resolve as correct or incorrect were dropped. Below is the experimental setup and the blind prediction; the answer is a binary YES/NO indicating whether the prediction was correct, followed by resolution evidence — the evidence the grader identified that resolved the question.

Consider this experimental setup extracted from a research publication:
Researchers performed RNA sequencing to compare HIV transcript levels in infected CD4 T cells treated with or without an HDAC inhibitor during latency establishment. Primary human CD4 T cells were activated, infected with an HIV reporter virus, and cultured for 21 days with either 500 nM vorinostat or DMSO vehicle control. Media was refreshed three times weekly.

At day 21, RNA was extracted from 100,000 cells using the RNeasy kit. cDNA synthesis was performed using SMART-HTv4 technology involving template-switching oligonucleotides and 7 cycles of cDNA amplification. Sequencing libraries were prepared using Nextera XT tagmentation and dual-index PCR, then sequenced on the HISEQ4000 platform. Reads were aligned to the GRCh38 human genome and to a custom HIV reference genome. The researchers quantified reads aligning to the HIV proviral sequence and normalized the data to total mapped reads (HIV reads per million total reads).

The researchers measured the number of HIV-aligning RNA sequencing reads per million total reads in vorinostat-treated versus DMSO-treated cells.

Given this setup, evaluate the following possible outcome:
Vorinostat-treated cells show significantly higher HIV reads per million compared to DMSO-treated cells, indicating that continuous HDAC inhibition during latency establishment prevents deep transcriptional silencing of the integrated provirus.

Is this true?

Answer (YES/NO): YES